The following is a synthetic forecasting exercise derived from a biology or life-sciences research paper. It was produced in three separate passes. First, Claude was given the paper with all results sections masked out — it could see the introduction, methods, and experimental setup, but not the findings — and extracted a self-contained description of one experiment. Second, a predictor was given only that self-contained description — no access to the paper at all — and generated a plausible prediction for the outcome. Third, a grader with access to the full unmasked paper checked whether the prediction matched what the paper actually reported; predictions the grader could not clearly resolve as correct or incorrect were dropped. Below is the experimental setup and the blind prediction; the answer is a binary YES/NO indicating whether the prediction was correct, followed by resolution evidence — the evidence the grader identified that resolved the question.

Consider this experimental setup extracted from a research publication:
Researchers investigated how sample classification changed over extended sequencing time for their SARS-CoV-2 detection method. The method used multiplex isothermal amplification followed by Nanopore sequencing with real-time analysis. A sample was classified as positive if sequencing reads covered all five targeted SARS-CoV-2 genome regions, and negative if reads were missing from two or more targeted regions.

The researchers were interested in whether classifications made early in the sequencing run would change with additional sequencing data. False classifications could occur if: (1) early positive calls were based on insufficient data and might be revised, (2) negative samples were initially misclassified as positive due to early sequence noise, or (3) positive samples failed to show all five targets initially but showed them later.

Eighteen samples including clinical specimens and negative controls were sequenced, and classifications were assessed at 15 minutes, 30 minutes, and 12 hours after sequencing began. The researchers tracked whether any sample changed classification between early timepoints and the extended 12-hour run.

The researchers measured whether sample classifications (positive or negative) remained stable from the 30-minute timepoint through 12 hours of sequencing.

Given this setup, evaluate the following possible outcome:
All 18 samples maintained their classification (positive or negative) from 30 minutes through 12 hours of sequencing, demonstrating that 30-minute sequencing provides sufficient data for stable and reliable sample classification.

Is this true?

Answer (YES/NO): YES